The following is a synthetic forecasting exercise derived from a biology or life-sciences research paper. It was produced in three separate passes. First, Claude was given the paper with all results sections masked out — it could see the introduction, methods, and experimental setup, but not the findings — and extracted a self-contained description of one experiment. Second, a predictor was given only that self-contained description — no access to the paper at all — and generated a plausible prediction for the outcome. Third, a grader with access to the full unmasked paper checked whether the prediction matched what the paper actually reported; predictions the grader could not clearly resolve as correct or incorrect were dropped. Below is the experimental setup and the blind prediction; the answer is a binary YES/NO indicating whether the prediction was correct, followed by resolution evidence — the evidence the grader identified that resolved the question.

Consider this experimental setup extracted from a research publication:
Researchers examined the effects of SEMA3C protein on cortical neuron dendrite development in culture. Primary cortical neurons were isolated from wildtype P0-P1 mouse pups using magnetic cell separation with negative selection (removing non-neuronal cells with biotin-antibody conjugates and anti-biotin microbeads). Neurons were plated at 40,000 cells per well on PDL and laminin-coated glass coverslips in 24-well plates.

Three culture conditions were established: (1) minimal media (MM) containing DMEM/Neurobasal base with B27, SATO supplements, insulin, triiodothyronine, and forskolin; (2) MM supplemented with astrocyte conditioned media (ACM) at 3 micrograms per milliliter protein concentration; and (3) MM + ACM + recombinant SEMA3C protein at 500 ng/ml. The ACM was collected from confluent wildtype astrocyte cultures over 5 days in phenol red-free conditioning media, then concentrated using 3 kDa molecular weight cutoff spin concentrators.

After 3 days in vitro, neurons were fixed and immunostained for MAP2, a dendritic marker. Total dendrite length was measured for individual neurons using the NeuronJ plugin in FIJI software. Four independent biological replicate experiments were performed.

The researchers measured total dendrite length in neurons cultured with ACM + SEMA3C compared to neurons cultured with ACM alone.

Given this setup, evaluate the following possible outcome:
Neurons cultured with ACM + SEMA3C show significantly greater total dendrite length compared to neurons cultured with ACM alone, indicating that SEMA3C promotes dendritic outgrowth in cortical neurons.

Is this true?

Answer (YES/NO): NO